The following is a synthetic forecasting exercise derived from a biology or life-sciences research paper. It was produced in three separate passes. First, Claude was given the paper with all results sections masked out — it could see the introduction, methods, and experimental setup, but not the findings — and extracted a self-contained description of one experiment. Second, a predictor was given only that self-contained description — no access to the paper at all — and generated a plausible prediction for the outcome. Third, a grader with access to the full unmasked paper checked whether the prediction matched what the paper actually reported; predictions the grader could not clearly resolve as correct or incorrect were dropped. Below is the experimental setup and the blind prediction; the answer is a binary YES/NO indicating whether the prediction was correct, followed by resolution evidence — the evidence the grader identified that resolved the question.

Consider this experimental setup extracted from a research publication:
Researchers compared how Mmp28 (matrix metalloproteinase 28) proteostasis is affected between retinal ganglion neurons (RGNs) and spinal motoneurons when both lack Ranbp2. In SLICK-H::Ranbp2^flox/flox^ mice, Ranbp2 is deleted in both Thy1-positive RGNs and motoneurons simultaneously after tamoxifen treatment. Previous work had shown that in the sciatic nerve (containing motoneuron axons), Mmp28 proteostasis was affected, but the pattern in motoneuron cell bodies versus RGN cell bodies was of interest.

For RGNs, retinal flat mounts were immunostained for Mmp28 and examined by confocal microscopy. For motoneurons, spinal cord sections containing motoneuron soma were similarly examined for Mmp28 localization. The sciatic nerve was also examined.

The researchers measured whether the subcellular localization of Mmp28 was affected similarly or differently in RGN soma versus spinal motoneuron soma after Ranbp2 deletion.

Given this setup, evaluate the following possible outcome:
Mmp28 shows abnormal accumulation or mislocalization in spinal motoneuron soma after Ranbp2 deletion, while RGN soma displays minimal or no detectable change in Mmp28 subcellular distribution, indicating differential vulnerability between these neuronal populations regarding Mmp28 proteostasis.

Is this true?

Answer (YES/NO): NO